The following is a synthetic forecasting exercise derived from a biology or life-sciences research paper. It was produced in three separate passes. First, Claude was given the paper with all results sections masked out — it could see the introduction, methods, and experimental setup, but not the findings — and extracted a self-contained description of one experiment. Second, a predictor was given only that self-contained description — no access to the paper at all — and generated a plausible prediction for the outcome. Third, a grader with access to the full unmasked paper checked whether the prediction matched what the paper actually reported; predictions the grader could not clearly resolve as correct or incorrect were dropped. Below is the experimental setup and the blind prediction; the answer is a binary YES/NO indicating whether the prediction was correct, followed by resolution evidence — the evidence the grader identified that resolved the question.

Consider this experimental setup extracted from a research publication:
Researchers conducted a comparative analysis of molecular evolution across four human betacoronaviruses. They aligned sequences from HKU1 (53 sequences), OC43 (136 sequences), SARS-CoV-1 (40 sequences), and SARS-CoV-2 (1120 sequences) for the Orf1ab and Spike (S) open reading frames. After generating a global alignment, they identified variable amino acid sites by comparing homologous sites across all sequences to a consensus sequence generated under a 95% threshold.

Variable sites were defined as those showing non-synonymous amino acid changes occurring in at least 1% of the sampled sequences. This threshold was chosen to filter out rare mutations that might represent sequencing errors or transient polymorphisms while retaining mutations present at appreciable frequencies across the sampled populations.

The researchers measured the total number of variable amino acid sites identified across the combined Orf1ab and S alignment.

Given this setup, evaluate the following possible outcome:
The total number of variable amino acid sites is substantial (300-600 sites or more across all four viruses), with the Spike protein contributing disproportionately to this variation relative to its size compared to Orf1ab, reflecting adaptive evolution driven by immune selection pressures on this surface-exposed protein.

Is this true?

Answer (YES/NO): NO